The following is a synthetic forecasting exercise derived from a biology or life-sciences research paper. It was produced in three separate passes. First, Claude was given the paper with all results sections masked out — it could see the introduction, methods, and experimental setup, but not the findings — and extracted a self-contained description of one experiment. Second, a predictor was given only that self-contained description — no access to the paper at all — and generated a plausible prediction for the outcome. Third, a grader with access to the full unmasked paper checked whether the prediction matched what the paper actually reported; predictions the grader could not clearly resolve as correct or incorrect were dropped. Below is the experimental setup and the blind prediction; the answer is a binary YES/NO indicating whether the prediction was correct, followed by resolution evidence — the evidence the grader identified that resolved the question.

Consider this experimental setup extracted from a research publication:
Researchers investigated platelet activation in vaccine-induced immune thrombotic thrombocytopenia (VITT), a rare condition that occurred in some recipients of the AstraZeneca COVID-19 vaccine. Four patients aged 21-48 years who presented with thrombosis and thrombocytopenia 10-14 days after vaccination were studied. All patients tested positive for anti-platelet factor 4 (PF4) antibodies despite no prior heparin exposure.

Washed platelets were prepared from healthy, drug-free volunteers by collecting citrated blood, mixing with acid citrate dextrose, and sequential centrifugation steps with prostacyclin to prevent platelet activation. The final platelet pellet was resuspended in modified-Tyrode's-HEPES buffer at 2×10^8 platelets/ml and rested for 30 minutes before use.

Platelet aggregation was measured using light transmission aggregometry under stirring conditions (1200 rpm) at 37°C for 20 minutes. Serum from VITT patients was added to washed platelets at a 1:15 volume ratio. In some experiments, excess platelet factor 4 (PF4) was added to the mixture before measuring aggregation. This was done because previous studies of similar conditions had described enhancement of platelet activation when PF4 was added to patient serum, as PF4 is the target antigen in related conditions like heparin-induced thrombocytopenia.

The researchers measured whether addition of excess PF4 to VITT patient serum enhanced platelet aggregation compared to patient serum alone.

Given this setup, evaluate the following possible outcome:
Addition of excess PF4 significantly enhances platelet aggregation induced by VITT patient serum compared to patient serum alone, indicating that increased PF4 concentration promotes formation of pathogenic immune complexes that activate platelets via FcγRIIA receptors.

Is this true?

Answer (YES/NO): NO